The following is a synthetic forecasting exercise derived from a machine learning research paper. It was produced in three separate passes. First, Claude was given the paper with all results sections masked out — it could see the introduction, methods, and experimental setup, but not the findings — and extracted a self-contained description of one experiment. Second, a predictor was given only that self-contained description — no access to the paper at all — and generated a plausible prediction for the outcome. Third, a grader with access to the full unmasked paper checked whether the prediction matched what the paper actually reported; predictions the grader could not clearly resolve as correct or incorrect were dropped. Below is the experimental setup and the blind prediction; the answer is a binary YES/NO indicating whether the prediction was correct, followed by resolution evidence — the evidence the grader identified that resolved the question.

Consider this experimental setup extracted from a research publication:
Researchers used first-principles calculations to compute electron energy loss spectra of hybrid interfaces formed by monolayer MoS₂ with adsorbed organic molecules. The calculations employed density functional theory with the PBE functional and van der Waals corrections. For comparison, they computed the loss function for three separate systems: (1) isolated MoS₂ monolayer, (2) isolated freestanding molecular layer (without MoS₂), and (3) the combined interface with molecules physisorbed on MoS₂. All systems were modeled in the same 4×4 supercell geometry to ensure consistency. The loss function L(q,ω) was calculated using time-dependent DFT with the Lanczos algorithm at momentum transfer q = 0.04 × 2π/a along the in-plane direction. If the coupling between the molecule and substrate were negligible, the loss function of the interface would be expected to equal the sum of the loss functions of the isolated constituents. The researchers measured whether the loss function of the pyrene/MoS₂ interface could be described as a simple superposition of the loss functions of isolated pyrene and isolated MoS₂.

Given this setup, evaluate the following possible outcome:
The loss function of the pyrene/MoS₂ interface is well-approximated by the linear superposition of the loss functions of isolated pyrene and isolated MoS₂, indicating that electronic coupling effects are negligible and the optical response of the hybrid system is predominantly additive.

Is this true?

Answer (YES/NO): NO